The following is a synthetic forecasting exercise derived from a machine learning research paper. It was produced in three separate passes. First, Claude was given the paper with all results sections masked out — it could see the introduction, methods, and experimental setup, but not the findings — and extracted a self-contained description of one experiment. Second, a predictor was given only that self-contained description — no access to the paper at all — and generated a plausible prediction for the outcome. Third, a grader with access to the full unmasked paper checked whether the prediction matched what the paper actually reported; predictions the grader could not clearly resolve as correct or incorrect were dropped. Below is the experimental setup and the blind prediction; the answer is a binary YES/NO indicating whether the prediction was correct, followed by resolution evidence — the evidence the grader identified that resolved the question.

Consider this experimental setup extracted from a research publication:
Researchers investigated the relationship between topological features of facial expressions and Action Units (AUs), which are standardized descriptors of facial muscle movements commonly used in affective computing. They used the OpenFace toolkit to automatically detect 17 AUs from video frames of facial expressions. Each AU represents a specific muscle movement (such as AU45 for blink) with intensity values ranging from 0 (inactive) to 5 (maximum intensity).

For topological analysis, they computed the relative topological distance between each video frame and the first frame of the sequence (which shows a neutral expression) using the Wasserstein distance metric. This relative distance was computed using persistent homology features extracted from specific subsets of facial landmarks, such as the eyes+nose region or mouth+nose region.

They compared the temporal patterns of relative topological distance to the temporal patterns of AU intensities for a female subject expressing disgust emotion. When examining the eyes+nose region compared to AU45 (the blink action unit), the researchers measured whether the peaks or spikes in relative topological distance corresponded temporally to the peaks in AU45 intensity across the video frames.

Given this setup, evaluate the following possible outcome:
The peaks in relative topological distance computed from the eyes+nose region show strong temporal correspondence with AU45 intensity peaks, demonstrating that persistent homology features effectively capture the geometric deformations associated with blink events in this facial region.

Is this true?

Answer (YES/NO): YES